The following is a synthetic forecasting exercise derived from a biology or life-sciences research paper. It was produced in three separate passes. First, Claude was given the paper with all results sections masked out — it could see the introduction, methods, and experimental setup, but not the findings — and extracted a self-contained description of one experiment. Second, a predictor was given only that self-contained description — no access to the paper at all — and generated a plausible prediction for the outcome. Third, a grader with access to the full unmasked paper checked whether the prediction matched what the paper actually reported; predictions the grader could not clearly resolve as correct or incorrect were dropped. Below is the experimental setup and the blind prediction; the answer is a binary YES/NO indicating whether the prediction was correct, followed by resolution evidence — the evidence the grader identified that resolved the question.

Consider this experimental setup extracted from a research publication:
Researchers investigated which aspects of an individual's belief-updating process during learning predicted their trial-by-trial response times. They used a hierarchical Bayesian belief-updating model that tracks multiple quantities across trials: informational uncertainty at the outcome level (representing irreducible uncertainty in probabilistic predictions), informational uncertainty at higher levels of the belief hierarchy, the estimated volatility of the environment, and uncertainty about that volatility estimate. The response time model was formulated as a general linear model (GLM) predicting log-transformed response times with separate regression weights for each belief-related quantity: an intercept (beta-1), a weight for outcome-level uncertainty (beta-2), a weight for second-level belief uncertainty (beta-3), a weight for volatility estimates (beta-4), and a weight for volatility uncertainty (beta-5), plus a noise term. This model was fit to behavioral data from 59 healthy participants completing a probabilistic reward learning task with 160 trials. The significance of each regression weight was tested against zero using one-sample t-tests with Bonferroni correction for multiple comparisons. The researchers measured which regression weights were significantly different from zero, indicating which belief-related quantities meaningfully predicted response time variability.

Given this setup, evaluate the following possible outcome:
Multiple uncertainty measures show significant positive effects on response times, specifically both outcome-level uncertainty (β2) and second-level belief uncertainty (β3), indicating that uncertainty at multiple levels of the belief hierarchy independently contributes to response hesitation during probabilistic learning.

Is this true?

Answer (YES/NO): NO